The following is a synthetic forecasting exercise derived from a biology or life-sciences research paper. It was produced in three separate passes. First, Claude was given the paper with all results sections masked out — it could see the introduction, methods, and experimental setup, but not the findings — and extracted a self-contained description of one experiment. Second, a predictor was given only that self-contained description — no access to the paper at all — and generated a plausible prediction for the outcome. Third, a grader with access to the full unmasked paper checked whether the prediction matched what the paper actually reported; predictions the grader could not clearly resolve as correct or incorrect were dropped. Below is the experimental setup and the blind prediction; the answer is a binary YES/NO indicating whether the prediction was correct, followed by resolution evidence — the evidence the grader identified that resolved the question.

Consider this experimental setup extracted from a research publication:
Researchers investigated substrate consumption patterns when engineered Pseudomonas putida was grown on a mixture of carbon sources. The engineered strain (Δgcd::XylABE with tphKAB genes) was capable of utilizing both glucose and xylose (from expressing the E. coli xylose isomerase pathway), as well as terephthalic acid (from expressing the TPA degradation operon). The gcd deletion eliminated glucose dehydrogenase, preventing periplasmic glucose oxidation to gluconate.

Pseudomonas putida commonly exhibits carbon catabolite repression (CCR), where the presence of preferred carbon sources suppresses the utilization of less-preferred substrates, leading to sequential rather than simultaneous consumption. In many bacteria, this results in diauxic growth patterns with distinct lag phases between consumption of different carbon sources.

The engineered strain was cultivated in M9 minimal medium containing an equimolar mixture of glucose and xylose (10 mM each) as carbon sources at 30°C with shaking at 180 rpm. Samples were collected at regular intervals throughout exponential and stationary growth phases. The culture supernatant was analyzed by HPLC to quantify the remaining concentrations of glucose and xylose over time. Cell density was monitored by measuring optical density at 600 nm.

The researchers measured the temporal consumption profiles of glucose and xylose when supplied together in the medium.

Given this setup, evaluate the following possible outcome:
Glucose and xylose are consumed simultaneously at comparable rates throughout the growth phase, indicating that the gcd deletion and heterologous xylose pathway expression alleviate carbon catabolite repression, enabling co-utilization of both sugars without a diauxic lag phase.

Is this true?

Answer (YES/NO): NO